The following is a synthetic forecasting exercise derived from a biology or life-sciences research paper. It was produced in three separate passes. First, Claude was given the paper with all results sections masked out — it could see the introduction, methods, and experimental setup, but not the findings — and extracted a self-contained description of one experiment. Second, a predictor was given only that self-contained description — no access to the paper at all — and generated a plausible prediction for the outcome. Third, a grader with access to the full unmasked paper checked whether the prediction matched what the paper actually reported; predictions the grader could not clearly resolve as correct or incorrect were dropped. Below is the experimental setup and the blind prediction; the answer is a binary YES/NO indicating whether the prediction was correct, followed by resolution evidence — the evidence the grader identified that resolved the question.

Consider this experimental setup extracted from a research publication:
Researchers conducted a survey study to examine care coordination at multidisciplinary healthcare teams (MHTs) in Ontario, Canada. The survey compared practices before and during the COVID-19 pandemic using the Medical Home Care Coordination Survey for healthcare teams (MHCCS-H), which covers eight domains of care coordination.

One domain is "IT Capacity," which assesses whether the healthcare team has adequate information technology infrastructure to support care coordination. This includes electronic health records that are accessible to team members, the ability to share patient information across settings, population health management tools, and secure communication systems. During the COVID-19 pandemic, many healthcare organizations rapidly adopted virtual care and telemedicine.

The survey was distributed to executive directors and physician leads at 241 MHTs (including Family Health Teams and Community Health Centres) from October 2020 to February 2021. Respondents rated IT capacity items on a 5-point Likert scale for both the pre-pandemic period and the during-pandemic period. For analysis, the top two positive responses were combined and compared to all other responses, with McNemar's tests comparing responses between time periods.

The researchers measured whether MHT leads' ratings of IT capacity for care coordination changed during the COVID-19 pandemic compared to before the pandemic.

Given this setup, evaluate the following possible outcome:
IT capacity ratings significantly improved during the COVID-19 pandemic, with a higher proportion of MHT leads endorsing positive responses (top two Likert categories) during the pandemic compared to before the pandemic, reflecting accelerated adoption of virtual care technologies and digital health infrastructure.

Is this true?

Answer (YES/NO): NO